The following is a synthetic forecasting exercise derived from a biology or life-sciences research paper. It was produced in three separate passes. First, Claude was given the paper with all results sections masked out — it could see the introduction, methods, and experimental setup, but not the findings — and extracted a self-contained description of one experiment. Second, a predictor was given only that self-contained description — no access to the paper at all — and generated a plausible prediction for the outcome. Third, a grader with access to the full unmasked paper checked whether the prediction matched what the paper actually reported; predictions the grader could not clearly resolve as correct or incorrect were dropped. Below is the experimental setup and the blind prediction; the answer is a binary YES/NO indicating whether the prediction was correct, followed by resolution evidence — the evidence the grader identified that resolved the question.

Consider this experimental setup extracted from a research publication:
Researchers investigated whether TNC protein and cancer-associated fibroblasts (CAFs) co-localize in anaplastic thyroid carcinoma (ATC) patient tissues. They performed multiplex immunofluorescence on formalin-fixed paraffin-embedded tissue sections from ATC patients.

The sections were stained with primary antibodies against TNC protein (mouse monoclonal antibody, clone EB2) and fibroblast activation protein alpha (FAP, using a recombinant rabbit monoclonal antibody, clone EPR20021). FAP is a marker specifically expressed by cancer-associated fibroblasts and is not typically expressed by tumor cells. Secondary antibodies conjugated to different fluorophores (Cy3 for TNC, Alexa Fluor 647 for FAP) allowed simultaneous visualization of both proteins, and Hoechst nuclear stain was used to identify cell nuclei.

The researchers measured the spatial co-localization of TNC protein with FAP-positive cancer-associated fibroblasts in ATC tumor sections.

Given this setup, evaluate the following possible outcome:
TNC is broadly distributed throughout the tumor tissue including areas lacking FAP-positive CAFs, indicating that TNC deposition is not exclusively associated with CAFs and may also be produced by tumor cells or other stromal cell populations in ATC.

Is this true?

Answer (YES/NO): NO